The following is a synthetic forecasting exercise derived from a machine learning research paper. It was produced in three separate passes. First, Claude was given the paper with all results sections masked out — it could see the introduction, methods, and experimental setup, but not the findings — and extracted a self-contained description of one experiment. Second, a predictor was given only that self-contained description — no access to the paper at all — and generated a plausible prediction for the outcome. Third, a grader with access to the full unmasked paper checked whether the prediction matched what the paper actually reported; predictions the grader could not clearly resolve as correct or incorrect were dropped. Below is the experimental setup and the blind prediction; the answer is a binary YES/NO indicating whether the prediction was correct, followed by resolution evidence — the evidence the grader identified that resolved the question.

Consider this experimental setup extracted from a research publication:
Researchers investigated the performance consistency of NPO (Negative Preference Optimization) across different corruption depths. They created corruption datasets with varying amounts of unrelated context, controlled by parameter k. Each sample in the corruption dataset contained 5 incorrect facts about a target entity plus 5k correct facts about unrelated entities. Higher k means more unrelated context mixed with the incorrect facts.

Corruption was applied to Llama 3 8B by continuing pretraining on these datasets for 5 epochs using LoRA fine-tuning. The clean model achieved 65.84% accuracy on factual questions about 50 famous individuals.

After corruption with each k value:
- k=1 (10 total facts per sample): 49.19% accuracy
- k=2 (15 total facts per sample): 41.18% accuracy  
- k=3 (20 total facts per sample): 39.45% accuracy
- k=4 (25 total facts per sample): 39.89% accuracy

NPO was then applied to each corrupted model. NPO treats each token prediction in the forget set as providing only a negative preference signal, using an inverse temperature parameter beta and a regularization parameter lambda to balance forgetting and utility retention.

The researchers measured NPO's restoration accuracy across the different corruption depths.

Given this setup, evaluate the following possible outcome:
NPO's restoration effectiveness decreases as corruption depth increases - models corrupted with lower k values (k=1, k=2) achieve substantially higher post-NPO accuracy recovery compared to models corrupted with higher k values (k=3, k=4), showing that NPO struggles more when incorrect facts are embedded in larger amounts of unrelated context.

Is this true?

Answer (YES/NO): NO